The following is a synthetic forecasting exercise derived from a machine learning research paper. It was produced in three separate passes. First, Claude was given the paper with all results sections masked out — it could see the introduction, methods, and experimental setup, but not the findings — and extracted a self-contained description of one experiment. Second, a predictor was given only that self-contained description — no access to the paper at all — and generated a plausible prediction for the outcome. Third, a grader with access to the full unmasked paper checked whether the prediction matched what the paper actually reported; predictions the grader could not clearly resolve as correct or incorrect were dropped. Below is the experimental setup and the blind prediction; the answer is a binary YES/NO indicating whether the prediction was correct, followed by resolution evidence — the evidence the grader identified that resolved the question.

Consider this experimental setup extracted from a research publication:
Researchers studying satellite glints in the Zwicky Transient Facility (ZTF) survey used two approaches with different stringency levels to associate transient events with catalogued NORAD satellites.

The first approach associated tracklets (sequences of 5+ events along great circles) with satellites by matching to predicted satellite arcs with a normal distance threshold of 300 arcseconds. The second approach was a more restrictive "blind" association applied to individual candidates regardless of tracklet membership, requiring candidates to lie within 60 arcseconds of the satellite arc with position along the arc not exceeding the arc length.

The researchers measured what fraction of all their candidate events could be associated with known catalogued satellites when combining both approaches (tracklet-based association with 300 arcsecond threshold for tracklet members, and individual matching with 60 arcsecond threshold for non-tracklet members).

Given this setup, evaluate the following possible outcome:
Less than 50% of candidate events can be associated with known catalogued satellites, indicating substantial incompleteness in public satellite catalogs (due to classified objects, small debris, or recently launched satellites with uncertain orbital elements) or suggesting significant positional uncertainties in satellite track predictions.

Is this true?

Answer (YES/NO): YES